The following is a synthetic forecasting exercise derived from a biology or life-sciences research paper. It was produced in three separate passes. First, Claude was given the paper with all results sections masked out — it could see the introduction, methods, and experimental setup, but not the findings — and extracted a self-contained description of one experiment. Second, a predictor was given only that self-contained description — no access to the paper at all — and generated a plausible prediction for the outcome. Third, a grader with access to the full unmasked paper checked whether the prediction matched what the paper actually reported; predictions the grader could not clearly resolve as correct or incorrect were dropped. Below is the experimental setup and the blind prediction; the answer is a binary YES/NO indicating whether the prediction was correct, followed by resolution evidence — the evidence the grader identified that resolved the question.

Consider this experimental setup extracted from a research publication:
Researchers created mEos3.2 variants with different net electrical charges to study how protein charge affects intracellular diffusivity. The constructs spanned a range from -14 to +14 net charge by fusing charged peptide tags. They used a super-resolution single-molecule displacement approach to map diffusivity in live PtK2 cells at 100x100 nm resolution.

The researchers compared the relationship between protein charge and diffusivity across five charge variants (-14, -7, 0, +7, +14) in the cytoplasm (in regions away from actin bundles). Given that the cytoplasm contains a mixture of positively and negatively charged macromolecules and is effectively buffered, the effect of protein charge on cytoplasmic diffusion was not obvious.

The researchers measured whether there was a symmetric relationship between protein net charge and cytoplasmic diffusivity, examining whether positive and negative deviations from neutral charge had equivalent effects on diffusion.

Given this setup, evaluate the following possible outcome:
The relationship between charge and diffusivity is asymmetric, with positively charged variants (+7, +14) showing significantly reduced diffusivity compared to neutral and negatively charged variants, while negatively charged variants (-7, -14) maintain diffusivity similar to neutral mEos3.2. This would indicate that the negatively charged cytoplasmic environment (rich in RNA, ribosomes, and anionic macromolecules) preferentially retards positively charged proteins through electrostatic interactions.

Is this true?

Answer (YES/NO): YES